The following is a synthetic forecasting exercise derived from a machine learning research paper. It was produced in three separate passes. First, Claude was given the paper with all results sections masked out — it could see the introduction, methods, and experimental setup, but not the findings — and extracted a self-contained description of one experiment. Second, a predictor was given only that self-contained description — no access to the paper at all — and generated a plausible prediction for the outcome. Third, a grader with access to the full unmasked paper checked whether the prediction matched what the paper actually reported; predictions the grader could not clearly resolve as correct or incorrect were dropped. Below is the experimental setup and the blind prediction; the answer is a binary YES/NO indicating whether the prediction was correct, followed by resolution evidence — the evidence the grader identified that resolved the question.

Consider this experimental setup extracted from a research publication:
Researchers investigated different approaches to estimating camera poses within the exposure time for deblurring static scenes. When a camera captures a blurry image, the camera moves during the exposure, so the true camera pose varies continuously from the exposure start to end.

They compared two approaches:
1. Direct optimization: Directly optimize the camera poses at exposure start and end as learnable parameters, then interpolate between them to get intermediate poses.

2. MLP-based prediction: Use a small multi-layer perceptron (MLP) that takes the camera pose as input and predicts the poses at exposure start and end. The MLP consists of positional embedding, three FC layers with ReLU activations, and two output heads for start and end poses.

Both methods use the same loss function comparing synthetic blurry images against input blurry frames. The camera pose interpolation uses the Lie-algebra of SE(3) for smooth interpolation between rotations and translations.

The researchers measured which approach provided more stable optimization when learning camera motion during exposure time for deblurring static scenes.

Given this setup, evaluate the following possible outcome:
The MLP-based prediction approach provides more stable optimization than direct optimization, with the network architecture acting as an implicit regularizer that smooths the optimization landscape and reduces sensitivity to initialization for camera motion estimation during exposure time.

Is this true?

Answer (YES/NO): NO